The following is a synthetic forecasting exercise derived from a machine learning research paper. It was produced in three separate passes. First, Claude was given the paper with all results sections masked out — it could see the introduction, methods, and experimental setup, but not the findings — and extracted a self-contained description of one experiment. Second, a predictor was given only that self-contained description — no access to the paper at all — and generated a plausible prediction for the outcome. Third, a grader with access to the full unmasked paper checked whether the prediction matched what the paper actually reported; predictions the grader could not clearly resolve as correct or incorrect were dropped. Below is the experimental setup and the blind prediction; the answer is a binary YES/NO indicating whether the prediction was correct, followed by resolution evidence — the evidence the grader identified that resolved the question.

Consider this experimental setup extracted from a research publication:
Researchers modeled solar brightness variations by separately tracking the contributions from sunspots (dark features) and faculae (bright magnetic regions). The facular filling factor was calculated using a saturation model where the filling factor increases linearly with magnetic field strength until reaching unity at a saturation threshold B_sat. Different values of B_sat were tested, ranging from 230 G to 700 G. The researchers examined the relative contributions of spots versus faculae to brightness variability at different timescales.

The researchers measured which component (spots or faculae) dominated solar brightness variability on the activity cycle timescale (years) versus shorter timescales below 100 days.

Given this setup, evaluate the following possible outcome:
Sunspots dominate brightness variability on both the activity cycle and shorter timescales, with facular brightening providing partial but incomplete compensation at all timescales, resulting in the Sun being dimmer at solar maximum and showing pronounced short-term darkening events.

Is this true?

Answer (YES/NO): NO